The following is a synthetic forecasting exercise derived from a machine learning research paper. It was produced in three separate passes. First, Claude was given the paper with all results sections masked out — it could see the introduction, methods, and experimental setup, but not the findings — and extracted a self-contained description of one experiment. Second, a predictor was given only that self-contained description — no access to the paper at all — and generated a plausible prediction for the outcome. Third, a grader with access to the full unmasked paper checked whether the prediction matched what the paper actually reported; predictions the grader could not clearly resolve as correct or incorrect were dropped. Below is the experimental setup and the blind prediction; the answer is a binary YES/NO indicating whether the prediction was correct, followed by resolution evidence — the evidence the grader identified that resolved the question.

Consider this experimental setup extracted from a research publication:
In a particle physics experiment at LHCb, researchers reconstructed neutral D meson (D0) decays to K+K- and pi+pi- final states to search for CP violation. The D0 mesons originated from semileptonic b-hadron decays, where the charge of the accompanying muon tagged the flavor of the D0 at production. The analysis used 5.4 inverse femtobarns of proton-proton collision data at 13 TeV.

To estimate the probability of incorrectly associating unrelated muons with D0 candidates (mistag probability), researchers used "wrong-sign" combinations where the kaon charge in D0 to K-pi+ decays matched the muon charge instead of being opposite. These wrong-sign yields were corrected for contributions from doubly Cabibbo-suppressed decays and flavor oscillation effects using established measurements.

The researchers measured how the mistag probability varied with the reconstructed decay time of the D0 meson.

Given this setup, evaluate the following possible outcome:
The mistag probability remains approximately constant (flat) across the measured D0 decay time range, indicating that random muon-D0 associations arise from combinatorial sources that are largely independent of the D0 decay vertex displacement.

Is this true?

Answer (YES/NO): NO